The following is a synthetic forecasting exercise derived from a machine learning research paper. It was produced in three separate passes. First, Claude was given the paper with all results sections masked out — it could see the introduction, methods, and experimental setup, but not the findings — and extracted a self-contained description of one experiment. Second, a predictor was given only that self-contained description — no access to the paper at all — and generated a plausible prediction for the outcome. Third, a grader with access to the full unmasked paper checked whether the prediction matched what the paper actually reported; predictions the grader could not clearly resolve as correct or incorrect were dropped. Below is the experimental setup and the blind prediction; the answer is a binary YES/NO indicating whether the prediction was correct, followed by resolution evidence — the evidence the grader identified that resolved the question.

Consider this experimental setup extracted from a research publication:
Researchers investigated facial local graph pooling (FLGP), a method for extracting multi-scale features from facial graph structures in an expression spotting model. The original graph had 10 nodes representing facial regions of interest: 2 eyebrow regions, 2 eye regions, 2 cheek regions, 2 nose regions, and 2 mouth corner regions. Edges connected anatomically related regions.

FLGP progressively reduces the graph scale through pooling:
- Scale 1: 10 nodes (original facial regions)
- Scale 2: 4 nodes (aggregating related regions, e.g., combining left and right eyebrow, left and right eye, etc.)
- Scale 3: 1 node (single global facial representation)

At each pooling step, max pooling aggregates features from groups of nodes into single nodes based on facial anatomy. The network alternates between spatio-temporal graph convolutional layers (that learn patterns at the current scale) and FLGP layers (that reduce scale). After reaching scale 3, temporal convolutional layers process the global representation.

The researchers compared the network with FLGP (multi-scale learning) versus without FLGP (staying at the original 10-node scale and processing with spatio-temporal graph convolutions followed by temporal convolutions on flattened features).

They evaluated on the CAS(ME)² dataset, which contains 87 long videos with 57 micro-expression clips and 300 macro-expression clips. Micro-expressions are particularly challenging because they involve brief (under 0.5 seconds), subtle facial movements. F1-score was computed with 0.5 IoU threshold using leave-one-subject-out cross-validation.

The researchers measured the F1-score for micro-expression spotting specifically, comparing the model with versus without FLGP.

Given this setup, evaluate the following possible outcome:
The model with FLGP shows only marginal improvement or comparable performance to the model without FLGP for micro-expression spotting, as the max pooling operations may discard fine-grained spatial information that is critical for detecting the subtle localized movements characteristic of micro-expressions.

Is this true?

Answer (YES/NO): NO